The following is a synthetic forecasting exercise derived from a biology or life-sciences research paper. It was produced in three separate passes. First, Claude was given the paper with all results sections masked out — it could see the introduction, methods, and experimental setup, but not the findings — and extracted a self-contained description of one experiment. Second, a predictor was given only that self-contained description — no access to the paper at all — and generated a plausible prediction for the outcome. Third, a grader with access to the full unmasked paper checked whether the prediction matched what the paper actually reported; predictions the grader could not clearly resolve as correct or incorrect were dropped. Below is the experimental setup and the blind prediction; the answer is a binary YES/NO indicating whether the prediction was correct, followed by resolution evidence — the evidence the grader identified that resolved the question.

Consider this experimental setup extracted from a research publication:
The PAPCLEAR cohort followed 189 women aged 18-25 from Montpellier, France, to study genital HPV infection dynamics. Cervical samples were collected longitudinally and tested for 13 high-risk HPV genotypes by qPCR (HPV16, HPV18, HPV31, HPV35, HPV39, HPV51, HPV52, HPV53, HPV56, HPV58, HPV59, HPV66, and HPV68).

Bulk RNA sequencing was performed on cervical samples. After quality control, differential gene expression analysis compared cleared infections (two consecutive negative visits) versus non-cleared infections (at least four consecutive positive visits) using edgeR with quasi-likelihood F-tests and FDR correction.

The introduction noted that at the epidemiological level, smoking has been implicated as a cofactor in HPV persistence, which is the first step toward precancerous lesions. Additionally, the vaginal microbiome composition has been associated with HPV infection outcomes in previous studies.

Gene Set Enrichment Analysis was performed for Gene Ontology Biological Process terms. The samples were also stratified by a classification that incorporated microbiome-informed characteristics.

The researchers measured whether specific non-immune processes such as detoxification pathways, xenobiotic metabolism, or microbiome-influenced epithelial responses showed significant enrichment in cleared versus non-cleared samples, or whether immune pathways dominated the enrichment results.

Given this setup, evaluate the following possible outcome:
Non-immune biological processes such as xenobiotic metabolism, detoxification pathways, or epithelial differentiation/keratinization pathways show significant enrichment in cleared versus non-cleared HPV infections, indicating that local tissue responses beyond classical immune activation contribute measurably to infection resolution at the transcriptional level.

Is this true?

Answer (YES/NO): YES